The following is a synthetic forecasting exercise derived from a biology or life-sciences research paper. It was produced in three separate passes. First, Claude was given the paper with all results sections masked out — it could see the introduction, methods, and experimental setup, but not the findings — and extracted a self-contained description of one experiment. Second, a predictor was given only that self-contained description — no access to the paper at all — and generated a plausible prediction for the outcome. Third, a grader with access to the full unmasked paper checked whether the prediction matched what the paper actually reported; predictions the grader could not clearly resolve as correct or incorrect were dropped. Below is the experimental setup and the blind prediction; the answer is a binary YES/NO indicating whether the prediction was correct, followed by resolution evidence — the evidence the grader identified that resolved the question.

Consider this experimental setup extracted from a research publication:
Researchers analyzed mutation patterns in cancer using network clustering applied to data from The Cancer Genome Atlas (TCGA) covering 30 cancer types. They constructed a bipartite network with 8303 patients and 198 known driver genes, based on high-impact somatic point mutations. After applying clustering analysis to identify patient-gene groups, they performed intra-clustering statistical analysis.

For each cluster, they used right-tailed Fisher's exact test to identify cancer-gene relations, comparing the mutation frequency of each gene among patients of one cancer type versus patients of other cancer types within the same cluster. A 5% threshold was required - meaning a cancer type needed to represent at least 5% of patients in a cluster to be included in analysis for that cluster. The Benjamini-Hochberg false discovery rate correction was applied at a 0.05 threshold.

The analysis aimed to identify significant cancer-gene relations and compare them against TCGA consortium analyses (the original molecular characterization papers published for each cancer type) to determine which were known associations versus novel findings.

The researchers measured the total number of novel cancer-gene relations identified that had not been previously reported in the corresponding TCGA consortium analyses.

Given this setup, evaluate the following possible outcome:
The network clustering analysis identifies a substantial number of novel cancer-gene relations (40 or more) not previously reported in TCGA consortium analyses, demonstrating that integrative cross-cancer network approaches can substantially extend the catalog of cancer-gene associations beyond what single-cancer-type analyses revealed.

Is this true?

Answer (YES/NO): NO